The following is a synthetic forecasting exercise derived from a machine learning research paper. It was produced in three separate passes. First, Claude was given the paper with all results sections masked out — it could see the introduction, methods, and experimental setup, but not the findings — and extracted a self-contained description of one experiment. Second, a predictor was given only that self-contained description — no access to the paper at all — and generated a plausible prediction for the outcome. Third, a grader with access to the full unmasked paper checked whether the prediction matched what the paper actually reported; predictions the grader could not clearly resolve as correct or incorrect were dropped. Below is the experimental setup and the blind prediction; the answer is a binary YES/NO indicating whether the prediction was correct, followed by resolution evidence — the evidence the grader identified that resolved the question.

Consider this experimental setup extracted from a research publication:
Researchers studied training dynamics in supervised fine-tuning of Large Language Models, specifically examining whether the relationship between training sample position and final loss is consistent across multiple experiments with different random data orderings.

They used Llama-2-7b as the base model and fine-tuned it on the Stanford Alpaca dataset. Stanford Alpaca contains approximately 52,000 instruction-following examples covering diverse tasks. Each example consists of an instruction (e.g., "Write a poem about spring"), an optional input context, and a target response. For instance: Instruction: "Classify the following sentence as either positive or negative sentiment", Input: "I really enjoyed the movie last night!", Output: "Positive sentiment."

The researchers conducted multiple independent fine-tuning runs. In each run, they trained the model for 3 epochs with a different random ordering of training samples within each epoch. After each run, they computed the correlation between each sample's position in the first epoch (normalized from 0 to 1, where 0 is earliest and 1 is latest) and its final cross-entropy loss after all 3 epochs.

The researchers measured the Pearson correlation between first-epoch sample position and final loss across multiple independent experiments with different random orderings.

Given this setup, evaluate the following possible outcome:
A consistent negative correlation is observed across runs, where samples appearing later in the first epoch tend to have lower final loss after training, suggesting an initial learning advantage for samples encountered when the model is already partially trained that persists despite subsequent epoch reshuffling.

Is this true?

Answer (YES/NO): YES